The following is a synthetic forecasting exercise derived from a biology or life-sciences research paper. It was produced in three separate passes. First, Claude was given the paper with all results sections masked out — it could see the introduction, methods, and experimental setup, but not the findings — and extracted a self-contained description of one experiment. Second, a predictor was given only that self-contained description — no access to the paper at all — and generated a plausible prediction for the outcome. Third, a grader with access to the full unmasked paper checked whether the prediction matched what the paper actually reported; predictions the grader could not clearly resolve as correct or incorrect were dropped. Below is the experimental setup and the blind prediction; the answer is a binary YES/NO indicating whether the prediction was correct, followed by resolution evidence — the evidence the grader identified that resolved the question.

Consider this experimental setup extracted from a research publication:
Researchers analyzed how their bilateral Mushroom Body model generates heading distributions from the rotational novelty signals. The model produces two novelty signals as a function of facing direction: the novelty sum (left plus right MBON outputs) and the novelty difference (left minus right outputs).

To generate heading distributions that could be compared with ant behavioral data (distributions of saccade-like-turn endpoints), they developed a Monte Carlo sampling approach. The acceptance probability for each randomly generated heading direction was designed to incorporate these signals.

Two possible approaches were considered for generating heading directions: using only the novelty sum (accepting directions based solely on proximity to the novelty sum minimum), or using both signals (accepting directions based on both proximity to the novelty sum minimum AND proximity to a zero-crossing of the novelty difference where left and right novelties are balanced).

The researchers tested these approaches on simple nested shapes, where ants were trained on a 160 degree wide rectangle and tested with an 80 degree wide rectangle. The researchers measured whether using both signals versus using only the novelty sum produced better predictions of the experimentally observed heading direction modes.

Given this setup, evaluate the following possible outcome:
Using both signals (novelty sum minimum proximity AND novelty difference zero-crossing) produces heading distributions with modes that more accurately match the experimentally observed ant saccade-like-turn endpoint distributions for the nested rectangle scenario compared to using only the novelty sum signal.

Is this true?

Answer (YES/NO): YES